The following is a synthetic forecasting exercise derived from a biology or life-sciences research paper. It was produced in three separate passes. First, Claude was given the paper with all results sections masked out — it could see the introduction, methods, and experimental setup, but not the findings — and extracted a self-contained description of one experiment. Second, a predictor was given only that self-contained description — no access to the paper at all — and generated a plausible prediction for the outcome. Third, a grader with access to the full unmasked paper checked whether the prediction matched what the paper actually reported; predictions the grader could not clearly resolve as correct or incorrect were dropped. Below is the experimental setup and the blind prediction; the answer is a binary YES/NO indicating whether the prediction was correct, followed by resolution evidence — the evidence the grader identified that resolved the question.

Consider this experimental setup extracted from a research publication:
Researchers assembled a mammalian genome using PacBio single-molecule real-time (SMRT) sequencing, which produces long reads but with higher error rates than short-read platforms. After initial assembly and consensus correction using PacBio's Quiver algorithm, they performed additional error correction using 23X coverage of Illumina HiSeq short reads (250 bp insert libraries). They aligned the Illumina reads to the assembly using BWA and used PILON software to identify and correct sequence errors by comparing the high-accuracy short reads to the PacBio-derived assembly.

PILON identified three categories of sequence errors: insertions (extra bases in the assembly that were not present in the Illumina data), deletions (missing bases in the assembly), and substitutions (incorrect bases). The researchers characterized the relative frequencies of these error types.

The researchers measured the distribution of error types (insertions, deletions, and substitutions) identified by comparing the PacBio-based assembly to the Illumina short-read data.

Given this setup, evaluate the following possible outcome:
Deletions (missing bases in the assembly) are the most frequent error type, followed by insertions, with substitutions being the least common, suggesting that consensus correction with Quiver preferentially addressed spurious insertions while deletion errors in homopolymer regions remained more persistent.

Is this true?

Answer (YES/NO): NO